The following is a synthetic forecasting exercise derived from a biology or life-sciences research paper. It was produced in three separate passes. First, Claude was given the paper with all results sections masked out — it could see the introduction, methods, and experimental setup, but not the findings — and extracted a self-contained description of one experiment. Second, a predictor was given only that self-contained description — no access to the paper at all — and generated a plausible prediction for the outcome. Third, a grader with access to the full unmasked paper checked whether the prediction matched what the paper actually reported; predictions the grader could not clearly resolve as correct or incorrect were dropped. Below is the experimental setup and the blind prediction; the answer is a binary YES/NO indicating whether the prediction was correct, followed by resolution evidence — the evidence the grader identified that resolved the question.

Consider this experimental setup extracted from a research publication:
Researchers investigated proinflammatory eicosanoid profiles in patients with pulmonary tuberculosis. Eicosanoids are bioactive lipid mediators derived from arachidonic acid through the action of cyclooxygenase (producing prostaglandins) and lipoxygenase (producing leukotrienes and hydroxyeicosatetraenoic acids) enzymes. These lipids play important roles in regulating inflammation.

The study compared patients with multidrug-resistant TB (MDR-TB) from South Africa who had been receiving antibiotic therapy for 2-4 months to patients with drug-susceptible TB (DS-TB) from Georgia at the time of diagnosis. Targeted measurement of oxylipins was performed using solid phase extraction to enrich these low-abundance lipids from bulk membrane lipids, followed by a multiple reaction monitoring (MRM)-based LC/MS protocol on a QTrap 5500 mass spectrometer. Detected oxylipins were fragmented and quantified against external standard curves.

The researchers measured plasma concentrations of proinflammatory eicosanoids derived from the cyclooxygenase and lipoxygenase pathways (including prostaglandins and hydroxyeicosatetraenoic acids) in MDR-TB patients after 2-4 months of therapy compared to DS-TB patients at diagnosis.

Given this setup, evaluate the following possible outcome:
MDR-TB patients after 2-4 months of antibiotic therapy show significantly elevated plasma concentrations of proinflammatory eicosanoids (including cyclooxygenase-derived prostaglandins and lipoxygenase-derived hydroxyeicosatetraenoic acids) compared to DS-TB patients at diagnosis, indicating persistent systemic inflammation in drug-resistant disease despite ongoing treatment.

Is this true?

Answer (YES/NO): NO